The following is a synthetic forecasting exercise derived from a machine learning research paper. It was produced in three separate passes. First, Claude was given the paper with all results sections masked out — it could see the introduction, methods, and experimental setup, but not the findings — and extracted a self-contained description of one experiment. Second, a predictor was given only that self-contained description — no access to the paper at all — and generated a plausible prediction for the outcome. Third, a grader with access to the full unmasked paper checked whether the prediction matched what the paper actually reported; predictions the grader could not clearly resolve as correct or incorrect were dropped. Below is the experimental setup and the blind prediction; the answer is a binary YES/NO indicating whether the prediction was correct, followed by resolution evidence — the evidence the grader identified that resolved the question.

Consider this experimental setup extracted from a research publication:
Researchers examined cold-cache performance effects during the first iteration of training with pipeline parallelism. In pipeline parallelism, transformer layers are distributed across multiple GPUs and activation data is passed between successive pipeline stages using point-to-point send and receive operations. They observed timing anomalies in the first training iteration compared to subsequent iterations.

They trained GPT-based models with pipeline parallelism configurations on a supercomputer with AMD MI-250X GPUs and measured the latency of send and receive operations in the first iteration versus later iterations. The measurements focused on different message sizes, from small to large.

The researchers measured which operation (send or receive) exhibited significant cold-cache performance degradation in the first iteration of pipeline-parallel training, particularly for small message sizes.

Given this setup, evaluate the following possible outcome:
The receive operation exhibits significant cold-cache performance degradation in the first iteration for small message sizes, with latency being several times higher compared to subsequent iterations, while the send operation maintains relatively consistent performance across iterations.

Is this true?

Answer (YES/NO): YES